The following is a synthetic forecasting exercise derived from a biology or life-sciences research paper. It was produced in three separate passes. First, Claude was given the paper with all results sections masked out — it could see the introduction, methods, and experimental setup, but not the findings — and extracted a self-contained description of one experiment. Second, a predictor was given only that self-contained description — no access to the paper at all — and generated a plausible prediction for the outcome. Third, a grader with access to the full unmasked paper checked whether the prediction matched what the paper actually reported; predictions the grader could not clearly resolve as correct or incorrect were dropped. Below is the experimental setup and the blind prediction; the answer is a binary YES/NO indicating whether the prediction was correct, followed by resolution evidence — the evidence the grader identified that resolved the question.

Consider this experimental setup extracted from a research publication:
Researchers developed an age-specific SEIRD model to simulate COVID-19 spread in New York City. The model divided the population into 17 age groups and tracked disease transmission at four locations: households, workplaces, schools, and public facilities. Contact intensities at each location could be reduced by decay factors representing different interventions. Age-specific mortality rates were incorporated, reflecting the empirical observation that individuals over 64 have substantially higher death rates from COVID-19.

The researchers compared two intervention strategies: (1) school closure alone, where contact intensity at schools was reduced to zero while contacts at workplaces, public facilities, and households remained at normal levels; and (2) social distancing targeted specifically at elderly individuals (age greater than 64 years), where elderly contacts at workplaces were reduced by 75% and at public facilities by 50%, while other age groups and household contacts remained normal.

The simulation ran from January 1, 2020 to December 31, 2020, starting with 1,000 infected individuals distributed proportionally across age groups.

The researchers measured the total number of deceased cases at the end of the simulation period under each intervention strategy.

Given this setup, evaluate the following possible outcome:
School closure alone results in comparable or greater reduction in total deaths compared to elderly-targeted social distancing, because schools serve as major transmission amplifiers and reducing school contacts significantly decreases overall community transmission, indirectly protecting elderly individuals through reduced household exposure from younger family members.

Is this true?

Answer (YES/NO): NO